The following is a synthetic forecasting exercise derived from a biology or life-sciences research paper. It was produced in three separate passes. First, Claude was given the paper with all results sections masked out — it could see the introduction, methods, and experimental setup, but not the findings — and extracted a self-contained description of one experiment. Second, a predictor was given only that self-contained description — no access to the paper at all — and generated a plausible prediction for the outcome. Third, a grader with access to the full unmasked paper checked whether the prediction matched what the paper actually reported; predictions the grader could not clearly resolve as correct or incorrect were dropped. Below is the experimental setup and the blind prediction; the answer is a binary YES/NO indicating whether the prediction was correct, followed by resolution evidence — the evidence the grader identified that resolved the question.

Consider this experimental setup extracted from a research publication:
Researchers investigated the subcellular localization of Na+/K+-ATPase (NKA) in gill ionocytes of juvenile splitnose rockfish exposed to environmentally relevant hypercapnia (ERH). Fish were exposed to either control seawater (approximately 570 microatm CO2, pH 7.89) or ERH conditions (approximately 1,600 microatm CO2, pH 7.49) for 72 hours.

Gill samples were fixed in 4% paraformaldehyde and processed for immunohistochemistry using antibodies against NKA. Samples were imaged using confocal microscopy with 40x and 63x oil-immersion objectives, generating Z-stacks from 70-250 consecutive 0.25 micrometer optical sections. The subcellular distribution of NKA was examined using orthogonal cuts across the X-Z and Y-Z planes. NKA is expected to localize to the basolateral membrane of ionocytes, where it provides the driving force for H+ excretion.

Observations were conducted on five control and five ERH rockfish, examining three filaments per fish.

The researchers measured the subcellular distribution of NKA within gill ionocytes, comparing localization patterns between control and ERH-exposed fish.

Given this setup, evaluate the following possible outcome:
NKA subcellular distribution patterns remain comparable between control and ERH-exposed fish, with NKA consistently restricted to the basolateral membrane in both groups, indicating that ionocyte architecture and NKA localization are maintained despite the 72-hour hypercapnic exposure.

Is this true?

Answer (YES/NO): NO